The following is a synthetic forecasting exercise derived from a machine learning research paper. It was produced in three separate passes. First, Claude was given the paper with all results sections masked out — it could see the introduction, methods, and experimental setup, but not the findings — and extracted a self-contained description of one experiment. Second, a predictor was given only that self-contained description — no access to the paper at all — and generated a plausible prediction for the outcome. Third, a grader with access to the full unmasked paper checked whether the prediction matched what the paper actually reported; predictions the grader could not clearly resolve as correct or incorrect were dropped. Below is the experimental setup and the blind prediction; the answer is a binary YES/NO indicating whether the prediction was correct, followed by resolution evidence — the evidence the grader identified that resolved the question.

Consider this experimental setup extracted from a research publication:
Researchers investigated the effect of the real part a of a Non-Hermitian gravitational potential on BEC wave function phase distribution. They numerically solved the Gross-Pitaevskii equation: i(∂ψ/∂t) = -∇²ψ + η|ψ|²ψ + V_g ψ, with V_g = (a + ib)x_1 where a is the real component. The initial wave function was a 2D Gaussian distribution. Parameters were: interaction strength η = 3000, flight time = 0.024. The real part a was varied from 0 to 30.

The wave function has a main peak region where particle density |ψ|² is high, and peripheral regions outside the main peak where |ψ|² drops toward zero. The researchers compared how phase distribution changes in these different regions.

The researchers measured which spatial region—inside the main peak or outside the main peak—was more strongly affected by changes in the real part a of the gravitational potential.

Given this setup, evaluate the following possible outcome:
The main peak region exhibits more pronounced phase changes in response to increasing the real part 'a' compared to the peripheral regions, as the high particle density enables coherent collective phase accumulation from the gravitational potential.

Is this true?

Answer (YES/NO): NO